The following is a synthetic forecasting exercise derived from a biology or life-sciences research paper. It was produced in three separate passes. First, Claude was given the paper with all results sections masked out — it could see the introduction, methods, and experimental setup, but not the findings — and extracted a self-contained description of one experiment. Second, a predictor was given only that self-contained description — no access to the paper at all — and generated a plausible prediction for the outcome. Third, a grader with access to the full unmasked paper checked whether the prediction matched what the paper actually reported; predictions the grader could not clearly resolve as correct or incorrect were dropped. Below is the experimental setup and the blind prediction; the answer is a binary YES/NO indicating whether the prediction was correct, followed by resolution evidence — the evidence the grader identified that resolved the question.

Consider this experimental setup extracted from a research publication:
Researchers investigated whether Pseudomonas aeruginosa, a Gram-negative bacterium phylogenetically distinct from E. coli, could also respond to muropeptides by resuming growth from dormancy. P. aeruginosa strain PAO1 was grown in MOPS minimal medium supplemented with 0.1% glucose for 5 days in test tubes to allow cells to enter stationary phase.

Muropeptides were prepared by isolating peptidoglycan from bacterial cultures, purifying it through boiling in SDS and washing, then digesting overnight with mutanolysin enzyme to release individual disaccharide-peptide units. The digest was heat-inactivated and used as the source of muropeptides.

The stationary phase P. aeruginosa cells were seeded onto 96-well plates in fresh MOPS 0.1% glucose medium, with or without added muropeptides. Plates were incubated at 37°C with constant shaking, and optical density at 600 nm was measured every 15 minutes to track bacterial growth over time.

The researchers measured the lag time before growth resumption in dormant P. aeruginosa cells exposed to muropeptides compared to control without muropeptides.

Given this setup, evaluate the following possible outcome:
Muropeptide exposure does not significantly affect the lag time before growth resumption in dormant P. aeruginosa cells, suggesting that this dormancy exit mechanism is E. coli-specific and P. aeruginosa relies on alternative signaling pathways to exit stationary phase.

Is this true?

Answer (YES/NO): NO